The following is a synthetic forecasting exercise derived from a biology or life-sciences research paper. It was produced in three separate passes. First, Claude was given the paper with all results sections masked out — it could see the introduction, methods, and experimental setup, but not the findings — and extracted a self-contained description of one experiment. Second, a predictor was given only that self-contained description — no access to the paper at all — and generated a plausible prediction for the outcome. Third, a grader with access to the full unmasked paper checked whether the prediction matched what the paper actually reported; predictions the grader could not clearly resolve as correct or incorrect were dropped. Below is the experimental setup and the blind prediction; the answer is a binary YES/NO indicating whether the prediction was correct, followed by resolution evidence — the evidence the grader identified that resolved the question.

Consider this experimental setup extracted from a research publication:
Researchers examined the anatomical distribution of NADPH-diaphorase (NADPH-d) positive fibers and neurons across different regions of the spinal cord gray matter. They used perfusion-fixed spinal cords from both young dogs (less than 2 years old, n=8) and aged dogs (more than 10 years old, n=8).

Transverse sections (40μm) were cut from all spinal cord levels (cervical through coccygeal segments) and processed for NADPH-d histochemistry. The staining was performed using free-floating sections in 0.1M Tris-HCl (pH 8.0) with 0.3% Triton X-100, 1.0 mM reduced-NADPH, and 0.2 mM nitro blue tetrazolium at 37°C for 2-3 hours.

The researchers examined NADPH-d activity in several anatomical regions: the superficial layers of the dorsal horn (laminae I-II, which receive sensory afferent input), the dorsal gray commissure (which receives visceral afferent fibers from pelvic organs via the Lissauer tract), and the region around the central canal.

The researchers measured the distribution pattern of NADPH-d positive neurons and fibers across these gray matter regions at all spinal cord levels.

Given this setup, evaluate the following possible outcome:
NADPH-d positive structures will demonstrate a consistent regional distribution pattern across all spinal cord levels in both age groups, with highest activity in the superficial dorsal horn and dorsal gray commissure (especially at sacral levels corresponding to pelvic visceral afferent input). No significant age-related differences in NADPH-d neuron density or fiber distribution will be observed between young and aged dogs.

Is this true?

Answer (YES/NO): NO